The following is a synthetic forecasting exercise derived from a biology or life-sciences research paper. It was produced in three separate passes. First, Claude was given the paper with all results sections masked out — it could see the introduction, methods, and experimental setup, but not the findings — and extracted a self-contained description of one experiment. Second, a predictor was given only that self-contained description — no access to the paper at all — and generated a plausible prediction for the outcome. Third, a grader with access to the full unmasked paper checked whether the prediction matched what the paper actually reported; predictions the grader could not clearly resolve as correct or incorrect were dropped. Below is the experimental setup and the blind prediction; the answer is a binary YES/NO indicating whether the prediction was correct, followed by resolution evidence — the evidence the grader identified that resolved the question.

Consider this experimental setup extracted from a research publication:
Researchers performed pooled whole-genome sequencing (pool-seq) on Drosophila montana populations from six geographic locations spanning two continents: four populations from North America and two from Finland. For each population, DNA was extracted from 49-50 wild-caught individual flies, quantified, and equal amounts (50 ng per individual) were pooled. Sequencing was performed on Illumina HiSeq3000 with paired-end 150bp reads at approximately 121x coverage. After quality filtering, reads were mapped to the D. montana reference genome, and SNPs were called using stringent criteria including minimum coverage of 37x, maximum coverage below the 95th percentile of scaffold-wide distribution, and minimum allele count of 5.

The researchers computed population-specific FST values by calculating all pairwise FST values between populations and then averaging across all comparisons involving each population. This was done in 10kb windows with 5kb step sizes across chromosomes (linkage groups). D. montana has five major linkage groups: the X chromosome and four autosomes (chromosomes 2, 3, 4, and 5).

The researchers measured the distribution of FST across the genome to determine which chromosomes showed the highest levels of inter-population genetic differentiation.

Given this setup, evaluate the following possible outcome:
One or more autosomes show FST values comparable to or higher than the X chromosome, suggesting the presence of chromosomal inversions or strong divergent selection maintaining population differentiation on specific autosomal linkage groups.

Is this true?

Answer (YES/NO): YES